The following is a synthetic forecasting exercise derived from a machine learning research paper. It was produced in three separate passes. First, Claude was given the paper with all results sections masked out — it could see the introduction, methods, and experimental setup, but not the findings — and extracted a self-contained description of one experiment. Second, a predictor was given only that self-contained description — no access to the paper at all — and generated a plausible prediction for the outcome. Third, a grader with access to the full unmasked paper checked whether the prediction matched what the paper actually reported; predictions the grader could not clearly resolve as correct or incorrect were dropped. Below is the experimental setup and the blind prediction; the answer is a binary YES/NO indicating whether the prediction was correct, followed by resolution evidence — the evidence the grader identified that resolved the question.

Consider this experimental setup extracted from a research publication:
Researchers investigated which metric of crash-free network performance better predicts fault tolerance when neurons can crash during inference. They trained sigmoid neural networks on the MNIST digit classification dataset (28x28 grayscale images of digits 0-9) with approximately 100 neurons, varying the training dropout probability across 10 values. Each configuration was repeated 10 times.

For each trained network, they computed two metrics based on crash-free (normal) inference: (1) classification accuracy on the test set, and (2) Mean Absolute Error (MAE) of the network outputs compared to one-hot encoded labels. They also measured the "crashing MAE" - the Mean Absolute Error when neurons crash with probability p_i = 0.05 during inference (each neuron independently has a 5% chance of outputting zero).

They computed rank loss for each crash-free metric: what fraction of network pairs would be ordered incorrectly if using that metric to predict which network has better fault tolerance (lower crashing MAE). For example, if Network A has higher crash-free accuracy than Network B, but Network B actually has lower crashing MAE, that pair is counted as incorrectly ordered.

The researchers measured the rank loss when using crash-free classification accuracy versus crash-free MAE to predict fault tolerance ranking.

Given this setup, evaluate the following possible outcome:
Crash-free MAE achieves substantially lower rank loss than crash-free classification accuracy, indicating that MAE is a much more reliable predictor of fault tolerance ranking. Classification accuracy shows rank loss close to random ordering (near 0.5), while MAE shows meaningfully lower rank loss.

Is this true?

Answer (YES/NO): NO